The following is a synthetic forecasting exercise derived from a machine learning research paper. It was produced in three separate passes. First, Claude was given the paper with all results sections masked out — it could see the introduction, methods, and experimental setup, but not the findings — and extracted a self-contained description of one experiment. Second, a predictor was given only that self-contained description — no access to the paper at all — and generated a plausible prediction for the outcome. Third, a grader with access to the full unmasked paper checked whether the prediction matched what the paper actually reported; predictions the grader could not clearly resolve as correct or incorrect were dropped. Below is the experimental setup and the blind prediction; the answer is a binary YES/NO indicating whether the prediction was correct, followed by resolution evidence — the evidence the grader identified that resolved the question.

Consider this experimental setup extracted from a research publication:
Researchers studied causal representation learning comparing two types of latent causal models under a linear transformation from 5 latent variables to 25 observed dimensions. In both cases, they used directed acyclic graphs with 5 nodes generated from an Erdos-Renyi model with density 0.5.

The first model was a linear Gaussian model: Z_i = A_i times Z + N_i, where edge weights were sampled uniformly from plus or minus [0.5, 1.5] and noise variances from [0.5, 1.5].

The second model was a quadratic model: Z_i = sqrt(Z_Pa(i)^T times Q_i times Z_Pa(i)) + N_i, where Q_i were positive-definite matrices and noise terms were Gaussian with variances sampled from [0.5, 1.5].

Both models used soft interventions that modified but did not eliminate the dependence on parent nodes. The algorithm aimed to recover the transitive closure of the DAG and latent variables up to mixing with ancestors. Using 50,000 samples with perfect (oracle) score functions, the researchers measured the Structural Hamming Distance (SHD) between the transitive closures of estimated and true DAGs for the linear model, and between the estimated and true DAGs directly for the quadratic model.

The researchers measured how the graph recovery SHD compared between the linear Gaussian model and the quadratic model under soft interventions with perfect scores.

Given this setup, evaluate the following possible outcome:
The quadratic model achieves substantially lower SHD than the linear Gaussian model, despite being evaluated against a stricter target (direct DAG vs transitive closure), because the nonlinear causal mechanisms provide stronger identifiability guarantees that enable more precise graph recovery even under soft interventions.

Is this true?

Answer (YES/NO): NO